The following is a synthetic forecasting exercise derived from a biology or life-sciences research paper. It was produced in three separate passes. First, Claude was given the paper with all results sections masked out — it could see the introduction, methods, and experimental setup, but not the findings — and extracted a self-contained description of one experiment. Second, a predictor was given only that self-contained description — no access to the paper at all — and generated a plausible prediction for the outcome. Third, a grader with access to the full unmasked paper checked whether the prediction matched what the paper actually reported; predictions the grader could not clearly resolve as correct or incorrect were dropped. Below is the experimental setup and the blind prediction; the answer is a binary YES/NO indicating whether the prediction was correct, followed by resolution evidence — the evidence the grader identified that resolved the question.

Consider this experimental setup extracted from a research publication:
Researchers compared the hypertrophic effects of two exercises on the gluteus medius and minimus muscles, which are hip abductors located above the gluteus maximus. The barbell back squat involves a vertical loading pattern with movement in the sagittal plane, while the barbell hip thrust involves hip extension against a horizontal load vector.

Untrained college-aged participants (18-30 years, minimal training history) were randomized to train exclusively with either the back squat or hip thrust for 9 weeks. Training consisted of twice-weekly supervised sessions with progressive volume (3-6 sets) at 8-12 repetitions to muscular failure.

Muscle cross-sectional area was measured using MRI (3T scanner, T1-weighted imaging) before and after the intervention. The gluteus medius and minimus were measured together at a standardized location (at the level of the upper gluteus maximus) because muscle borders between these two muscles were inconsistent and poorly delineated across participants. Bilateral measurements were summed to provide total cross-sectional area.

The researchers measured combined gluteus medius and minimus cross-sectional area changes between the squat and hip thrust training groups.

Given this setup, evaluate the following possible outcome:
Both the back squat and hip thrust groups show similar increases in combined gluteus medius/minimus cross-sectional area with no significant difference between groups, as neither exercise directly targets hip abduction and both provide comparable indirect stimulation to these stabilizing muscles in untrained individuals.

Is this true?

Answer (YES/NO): NO